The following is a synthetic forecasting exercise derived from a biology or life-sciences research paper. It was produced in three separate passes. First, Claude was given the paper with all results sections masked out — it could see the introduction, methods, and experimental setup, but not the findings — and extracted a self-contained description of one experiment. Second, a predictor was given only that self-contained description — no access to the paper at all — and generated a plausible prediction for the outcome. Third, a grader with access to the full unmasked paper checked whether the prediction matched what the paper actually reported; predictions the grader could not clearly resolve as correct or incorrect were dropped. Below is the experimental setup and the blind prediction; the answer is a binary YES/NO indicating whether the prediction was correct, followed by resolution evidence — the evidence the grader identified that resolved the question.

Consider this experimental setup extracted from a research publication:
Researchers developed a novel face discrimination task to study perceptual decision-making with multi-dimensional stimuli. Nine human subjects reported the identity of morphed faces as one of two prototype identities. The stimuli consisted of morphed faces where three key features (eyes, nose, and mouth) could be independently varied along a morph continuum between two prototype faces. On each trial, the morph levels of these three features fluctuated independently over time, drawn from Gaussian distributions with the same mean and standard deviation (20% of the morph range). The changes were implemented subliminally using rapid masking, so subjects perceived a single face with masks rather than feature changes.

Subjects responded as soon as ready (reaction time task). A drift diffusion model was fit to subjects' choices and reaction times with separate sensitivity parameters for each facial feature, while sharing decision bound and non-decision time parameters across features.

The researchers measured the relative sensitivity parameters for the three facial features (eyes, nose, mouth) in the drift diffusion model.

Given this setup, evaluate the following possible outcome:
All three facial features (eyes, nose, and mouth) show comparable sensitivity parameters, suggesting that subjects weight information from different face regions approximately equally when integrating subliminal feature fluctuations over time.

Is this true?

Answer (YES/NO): NO